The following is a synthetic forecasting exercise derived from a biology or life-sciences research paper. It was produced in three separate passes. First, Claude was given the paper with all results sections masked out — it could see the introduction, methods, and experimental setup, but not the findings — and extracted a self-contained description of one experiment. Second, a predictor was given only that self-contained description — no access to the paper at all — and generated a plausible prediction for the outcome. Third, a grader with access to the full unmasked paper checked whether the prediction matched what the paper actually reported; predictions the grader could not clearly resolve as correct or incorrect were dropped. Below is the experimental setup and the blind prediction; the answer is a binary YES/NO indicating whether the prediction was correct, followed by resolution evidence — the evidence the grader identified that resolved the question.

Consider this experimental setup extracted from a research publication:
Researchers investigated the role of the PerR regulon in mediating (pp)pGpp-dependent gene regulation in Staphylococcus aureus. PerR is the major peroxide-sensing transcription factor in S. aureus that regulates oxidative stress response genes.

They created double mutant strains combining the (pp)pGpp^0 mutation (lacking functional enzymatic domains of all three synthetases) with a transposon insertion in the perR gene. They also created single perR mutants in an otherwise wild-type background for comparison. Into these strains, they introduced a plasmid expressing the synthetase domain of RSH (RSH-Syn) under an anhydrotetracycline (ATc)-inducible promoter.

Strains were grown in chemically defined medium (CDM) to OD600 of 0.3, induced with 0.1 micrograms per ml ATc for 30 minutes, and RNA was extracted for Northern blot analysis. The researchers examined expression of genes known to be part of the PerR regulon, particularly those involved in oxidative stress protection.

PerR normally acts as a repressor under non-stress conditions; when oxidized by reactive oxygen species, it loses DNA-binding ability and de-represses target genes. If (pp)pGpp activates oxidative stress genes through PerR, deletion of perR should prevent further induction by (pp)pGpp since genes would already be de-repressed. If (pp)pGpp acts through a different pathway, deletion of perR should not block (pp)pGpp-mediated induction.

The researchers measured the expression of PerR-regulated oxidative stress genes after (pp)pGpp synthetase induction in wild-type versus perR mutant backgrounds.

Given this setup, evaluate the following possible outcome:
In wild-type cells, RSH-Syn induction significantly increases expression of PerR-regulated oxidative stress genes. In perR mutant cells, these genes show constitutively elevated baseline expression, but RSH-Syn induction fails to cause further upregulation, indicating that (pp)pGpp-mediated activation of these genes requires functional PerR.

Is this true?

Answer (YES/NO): NO